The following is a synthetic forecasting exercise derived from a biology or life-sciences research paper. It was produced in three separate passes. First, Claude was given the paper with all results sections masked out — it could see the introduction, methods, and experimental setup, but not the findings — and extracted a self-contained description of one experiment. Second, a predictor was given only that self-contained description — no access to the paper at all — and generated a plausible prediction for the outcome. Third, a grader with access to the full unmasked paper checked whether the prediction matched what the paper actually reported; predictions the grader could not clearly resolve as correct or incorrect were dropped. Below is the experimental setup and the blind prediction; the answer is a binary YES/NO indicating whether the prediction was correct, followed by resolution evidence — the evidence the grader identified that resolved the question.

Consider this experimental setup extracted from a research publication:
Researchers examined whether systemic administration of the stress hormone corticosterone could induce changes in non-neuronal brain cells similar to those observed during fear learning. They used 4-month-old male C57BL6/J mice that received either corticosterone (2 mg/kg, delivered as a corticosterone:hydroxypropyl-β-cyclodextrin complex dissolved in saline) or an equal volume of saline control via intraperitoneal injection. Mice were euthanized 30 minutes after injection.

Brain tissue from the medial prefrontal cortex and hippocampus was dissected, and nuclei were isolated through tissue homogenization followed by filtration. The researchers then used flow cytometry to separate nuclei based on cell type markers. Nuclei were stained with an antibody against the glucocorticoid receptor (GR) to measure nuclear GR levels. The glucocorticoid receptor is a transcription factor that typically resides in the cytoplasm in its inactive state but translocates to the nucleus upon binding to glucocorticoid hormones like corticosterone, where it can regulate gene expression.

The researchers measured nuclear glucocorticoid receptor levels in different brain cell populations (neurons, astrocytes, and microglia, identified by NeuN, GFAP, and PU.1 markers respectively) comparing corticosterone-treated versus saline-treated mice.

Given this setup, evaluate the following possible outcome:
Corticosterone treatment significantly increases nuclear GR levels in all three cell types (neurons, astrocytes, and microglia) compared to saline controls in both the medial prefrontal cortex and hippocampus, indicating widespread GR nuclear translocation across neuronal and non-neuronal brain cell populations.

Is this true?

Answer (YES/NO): NO